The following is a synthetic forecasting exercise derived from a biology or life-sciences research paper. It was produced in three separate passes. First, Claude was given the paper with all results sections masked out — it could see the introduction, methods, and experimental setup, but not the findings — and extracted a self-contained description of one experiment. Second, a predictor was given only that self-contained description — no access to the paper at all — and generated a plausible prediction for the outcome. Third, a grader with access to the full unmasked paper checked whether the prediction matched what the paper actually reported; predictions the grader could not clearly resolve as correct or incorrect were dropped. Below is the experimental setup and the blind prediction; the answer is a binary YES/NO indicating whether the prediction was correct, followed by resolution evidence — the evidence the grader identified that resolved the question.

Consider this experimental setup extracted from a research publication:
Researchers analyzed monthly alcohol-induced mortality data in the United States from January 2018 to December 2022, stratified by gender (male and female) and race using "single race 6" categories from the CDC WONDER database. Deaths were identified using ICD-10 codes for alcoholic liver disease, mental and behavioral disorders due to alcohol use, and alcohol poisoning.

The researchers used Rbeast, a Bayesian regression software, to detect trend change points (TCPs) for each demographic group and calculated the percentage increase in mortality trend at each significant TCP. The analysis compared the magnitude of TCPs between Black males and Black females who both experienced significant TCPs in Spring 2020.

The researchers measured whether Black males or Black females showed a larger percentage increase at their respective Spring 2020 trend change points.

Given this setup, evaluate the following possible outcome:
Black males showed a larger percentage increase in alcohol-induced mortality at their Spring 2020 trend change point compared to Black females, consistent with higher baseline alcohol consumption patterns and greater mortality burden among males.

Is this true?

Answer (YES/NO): NO